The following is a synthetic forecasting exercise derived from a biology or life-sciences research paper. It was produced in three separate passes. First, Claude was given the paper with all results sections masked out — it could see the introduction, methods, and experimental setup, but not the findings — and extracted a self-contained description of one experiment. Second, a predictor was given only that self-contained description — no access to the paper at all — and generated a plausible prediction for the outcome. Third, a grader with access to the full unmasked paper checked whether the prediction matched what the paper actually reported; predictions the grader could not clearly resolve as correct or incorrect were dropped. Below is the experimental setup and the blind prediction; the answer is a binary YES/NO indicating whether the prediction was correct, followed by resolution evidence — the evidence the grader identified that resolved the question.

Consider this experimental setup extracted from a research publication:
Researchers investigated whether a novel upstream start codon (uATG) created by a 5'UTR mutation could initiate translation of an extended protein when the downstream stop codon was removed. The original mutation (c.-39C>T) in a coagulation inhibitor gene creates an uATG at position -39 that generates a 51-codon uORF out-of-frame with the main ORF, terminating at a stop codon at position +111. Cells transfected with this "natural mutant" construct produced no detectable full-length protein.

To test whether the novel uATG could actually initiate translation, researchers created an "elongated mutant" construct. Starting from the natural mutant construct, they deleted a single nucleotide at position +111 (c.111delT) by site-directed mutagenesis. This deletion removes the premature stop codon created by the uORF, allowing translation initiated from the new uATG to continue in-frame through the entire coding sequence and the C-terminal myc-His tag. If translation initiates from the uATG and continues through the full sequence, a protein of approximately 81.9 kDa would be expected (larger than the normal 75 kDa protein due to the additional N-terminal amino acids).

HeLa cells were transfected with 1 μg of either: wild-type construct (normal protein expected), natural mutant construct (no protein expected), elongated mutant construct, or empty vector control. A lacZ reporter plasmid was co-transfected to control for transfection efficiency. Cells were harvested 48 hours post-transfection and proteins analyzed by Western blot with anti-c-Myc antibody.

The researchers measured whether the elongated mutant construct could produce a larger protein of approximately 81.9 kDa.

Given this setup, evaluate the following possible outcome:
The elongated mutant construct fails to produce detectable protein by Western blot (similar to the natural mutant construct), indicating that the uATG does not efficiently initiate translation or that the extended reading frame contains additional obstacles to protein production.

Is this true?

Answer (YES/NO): NO